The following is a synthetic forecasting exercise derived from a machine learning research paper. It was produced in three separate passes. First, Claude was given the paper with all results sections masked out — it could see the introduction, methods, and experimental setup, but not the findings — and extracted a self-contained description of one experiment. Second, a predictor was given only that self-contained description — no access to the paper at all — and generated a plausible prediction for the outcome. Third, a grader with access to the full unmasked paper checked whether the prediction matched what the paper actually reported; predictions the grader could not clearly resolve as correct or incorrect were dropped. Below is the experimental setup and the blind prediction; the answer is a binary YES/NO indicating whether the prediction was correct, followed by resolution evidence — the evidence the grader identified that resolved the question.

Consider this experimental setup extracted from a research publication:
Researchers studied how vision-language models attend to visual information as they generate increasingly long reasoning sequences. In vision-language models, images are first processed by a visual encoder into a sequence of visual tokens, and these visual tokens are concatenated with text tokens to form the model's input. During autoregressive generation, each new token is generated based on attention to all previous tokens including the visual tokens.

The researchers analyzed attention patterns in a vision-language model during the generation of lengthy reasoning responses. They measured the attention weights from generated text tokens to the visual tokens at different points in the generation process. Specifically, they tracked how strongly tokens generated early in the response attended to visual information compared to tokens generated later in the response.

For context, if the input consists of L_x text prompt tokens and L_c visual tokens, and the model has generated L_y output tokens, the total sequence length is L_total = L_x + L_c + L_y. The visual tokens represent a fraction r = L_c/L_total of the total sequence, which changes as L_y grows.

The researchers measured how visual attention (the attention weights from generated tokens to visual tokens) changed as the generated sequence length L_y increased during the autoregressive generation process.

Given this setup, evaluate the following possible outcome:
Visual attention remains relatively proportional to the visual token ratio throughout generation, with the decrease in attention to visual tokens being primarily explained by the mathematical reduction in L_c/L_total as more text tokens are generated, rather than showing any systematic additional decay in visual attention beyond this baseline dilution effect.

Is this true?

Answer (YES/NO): YES